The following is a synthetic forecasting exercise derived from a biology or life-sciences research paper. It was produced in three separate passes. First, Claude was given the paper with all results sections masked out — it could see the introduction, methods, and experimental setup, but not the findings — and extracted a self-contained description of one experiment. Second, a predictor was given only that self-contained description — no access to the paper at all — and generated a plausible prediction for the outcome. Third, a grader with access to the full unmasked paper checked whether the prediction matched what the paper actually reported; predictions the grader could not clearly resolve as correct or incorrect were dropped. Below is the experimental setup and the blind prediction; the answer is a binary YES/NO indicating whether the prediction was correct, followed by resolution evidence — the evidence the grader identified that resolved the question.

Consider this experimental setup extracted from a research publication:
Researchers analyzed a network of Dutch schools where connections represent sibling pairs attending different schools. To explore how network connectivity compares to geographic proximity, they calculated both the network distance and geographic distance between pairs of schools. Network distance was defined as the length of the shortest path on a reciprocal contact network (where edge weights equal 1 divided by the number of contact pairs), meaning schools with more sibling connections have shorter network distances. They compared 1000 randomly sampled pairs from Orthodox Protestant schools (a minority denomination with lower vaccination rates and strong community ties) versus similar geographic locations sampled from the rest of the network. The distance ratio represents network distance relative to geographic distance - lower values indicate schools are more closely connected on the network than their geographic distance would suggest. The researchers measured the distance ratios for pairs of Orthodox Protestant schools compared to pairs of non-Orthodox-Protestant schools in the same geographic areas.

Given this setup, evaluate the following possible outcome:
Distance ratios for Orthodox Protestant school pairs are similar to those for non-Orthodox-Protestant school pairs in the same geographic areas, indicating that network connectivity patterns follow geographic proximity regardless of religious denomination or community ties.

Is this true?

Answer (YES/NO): NO